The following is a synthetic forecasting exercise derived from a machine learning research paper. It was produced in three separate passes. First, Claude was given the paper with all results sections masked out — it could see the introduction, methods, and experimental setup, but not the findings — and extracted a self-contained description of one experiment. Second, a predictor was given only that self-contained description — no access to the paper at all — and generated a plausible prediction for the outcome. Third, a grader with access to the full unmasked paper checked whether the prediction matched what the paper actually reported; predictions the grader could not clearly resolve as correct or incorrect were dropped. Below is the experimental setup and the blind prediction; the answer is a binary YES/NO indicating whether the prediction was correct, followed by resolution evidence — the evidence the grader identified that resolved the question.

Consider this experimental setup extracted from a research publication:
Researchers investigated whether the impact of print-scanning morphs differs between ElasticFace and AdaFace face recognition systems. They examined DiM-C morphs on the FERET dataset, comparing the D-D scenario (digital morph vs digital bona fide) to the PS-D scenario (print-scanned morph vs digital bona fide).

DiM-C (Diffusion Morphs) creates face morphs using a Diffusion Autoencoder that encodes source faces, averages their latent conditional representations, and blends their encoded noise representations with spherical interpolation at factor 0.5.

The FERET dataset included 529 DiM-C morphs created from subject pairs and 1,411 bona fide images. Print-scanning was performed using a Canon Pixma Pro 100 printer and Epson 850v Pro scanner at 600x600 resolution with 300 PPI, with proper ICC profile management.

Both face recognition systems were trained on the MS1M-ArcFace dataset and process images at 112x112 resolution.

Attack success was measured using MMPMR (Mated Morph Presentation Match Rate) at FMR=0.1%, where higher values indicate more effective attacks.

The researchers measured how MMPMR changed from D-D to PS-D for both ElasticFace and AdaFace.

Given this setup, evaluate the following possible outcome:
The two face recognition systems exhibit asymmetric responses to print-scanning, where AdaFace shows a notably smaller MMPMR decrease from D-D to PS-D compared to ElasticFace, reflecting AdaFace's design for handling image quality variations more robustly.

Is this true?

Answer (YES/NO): NO